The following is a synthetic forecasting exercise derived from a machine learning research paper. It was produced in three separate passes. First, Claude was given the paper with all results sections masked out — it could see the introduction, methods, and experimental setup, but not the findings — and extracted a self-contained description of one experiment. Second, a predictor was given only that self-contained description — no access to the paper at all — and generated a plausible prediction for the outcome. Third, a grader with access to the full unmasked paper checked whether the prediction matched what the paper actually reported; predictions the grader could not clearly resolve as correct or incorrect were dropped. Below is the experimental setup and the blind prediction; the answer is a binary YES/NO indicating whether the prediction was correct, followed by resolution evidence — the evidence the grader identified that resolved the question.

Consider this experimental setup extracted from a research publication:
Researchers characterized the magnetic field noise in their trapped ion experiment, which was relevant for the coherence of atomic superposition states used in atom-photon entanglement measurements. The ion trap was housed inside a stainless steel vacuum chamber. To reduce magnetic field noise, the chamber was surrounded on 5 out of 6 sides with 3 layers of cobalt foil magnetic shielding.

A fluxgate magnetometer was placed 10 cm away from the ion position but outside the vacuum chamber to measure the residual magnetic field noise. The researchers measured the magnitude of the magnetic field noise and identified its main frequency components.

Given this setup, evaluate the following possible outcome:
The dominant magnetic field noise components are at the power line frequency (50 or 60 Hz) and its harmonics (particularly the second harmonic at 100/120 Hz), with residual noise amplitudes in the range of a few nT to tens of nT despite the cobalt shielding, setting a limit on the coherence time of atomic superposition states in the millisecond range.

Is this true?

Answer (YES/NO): NO